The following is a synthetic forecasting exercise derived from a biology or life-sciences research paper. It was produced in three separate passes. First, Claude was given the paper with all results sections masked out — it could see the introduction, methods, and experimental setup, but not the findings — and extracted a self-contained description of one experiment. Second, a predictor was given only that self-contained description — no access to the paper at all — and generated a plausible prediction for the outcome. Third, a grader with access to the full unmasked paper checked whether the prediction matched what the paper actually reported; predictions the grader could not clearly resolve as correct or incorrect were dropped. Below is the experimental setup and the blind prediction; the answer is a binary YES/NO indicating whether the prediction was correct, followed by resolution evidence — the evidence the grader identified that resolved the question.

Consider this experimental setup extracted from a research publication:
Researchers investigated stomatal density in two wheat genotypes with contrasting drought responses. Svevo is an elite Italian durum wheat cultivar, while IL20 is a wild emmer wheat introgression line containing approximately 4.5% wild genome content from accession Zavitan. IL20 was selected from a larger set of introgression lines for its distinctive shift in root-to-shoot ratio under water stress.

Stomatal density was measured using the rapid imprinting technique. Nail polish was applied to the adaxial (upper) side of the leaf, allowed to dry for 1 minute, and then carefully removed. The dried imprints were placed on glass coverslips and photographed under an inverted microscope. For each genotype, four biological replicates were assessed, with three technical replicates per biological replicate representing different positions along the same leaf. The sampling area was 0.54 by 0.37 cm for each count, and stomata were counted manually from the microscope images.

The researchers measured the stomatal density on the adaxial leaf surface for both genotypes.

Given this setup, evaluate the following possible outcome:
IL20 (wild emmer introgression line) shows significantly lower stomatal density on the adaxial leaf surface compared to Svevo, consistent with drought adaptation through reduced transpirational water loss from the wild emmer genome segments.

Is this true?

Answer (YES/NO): NO